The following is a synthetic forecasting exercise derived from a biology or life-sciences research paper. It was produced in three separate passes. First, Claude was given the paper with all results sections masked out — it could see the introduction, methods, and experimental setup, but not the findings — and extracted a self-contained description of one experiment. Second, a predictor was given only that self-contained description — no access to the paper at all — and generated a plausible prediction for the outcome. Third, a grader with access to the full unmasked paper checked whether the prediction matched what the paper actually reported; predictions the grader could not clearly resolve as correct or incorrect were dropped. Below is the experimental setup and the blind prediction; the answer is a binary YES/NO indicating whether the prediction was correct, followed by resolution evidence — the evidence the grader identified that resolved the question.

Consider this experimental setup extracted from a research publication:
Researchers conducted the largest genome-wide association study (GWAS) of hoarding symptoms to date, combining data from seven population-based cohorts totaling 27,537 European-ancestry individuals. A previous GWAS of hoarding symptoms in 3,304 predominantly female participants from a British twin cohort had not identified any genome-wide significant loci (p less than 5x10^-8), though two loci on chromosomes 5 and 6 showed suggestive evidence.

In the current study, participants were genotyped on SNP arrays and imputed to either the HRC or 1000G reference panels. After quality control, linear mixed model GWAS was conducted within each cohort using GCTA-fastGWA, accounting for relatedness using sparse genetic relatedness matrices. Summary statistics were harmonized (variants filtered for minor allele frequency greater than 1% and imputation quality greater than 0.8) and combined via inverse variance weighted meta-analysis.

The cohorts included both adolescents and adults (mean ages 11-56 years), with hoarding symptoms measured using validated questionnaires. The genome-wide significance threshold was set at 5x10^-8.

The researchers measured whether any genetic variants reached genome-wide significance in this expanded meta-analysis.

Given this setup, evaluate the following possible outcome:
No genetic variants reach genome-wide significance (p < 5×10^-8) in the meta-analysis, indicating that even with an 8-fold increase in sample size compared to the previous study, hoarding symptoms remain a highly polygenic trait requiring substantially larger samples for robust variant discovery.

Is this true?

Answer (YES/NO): YES